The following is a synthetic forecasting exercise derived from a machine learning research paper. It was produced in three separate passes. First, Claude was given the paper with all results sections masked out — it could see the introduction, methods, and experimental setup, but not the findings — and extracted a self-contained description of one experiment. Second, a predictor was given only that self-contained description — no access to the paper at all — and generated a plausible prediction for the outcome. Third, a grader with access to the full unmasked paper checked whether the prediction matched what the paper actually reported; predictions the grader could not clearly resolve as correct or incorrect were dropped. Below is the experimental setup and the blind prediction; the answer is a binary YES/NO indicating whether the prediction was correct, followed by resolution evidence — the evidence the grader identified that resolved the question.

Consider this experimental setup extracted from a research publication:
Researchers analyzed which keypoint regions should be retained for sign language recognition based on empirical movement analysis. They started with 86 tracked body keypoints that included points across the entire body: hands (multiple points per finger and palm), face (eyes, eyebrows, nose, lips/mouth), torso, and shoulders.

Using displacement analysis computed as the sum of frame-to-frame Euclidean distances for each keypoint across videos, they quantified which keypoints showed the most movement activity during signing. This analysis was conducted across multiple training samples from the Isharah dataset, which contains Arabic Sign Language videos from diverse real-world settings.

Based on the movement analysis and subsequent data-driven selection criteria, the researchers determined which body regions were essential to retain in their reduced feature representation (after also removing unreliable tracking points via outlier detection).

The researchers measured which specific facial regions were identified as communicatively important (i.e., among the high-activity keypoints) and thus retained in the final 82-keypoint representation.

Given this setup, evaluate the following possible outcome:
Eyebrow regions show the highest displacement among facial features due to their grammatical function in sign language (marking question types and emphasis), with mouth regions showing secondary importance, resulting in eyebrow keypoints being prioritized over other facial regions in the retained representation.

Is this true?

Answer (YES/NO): NO